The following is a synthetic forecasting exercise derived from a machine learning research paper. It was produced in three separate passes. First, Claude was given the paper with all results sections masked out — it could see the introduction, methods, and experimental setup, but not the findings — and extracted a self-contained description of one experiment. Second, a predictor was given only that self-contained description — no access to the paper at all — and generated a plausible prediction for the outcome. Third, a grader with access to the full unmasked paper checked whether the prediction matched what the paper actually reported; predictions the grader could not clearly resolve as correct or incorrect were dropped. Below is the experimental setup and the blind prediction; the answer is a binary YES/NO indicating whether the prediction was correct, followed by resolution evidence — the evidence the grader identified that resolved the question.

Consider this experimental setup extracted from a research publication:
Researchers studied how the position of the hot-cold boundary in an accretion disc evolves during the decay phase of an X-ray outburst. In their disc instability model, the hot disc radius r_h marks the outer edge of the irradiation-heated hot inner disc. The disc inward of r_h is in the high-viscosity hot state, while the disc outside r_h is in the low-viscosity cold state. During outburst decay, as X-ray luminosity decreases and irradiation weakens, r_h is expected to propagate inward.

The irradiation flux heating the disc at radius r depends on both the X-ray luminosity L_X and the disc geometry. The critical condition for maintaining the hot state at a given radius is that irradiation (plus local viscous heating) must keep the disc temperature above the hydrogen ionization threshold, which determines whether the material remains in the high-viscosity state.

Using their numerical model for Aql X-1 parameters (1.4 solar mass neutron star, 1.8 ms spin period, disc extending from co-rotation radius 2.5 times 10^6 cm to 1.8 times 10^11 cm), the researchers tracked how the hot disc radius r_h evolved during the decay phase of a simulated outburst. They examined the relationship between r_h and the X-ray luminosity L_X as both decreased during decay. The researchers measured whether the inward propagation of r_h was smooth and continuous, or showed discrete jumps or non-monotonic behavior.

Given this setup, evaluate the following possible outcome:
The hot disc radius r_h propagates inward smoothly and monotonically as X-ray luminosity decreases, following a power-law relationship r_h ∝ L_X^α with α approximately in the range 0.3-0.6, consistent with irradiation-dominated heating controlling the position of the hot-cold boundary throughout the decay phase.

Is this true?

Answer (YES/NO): YES